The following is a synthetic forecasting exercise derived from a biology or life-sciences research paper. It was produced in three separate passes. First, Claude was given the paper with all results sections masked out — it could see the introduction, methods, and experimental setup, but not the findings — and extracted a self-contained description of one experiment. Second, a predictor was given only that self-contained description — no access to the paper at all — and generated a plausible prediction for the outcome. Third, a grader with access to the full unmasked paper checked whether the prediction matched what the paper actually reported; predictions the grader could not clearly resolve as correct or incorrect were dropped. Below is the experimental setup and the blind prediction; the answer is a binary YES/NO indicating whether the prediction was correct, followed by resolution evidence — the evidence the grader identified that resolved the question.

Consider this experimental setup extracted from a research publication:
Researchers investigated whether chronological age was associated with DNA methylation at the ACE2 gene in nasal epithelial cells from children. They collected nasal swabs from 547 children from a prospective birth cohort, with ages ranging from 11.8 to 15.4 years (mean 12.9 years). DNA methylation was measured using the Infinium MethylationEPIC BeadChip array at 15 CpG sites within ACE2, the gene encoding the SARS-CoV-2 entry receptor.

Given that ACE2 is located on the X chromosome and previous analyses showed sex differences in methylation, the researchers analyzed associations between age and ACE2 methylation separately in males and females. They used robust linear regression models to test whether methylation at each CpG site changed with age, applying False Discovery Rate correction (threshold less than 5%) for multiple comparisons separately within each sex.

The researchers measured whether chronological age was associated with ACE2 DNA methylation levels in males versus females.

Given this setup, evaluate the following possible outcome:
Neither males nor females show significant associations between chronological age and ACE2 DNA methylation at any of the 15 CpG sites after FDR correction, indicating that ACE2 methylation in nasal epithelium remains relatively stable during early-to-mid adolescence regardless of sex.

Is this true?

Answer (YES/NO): YES